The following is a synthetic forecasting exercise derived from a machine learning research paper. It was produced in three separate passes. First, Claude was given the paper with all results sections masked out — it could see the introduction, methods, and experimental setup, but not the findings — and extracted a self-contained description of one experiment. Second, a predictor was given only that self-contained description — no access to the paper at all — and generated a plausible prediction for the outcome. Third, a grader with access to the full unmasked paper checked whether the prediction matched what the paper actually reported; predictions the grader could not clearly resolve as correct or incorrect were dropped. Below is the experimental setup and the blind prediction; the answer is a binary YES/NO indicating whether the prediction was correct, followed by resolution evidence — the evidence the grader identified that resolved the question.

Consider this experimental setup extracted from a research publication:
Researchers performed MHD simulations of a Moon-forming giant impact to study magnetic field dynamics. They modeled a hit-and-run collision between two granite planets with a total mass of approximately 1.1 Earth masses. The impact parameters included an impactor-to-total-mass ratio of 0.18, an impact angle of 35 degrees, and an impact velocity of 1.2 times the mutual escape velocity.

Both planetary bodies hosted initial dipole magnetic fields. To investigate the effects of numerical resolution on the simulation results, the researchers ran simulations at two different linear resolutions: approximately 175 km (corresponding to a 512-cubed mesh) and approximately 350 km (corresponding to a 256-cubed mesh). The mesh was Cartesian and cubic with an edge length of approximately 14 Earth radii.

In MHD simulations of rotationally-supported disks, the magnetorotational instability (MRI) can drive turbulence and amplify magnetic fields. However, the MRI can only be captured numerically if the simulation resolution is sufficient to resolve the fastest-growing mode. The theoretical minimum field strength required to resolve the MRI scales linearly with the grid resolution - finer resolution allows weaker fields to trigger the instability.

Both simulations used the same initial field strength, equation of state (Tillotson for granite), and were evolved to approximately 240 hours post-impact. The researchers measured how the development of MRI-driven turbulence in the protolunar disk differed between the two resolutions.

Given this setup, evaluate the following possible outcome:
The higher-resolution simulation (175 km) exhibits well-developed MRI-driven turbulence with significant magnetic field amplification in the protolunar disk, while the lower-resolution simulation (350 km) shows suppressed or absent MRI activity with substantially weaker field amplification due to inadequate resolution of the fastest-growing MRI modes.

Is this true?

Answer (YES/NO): NO